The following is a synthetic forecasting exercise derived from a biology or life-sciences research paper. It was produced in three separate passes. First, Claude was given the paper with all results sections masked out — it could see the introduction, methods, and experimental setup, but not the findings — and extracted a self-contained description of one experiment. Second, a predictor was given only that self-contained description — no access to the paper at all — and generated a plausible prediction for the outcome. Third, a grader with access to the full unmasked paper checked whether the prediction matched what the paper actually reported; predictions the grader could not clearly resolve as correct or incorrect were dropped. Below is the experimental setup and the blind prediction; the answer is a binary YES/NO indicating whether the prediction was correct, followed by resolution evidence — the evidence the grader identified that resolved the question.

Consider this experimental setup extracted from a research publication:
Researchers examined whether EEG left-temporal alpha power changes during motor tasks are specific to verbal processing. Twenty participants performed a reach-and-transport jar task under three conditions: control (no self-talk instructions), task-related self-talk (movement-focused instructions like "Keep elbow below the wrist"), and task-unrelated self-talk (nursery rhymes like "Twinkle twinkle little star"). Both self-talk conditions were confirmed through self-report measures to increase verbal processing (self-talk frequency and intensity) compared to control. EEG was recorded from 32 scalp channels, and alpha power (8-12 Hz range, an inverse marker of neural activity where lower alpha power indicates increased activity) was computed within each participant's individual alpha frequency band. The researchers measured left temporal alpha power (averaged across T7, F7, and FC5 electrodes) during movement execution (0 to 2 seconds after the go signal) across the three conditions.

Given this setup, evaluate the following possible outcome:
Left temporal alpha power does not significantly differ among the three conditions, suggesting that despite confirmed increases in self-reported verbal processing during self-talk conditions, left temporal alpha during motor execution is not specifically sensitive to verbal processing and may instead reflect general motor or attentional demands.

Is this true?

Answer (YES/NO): NO